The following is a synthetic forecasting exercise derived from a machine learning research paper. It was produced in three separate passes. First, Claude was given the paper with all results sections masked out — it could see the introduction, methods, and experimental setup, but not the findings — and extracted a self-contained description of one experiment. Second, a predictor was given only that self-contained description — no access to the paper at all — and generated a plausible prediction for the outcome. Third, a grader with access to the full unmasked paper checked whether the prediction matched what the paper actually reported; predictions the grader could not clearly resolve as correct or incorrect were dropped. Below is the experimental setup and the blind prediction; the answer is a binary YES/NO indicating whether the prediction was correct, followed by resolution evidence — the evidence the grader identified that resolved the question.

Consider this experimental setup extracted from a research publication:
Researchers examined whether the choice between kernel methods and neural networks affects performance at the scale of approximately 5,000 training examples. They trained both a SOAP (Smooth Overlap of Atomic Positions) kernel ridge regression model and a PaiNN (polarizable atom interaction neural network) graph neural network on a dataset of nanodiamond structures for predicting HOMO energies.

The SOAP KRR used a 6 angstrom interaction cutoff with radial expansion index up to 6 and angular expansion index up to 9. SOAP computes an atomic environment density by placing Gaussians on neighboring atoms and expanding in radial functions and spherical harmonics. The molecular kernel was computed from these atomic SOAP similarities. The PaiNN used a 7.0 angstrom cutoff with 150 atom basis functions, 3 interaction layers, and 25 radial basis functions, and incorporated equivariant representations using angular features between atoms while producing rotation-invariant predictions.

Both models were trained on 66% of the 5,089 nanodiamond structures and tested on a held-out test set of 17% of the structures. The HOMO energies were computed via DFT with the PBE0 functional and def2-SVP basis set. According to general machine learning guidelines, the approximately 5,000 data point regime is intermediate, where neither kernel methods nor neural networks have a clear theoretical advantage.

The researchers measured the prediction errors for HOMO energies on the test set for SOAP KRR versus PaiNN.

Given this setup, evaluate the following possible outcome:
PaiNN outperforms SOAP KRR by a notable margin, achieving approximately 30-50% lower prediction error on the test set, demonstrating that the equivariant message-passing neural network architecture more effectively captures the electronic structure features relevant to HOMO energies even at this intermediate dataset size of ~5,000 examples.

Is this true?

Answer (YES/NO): YES